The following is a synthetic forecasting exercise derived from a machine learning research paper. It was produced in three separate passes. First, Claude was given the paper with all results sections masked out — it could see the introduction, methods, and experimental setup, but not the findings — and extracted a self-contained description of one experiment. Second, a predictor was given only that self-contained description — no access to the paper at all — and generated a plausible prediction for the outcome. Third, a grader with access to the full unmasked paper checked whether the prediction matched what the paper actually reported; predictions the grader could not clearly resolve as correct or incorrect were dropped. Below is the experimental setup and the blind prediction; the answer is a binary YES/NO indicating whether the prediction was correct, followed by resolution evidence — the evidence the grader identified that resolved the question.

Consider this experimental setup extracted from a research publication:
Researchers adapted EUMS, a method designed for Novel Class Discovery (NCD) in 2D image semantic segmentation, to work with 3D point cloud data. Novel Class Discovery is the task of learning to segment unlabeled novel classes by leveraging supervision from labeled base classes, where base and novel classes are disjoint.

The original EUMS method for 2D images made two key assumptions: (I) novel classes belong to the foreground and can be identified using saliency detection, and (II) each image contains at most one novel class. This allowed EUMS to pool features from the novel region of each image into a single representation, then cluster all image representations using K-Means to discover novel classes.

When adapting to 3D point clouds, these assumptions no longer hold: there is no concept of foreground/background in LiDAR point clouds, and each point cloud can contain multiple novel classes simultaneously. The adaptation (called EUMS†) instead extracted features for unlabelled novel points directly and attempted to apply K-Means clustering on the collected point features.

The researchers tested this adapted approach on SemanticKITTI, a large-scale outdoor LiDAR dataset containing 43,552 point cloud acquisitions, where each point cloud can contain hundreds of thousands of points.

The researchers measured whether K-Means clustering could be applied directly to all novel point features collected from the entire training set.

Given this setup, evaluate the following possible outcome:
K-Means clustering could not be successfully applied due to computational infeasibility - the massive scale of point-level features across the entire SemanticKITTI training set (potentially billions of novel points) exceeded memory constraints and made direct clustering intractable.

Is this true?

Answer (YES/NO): YES